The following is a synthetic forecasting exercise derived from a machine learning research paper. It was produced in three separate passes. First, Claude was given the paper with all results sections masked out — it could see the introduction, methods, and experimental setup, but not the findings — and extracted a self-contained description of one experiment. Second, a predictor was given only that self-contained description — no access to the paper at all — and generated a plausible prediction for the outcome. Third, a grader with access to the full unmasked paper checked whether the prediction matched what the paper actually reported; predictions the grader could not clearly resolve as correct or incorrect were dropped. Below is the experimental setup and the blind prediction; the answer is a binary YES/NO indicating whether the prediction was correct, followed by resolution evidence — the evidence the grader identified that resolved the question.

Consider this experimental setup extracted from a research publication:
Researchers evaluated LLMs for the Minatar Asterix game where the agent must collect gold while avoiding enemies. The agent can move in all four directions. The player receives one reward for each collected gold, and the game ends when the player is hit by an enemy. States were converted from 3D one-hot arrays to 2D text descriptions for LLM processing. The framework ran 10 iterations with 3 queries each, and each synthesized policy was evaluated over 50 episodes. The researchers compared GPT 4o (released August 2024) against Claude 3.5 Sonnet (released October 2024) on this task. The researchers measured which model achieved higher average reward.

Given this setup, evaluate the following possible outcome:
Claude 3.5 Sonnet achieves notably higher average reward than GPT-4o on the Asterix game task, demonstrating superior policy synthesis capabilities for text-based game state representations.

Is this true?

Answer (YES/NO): NO